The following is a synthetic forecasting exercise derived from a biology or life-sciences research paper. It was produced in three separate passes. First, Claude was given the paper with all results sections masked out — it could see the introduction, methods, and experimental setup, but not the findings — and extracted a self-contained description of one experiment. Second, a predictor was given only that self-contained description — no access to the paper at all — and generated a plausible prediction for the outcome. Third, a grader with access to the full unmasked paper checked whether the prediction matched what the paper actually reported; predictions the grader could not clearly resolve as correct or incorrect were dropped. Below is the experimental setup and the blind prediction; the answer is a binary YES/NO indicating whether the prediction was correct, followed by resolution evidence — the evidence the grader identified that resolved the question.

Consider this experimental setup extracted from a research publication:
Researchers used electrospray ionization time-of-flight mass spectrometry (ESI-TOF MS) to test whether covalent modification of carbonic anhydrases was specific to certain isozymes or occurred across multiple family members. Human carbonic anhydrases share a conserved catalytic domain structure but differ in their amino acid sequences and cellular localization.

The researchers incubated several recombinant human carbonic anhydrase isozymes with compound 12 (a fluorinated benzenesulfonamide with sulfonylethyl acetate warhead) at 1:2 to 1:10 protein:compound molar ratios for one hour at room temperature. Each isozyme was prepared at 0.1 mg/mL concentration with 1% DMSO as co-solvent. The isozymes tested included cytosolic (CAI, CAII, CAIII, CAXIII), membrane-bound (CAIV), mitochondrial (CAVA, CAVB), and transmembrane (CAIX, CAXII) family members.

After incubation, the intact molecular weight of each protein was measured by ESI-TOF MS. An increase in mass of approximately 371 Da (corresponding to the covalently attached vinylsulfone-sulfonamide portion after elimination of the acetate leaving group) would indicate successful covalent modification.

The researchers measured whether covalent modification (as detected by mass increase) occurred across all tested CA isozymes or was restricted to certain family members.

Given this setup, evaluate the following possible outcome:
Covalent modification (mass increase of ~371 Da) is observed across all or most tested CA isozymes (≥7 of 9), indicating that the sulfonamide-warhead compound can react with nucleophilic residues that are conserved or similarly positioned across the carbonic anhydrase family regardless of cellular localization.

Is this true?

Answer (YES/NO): YES